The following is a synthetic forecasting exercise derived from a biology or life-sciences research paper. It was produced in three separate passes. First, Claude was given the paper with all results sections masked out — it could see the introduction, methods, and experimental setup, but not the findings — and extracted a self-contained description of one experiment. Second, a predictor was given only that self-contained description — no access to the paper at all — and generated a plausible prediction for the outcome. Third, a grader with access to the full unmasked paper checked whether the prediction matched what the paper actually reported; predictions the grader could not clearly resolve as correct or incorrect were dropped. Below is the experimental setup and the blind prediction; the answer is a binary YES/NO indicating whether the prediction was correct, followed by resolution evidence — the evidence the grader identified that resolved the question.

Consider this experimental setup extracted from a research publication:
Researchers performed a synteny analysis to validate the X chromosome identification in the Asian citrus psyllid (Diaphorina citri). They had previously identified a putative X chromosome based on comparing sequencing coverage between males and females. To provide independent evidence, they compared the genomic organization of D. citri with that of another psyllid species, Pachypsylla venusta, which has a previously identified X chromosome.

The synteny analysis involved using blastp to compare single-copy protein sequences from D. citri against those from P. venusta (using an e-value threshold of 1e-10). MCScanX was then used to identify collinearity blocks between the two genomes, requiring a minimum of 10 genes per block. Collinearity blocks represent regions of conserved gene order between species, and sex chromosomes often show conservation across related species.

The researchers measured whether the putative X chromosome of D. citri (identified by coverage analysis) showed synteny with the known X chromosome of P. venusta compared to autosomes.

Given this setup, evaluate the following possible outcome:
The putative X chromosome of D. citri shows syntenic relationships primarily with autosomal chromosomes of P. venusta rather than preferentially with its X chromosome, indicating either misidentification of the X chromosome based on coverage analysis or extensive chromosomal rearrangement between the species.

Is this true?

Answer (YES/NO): NO